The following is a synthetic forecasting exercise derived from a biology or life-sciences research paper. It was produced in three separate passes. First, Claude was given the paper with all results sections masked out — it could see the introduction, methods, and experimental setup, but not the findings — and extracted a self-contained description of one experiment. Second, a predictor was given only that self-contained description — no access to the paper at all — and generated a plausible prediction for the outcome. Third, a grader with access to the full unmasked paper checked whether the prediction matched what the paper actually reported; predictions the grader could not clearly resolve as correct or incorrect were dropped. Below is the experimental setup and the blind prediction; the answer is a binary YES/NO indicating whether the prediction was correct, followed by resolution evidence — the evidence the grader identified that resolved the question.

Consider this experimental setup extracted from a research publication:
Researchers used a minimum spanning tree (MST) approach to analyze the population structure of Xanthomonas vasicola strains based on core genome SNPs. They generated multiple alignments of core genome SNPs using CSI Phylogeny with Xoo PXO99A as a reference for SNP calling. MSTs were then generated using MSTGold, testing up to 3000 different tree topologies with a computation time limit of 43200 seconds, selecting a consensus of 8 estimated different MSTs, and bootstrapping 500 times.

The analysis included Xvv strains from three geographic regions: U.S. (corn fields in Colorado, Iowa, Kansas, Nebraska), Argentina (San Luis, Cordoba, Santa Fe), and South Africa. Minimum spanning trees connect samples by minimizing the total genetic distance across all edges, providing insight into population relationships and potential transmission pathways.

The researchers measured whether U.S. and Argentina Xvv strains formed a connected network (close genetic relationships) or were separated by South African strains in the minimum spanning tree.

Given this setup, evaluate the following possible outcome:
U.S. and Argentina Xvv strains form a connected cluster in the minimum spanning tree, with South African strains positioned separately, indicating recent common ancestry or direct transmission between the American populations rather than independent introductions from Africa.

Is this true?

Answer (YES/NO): NO